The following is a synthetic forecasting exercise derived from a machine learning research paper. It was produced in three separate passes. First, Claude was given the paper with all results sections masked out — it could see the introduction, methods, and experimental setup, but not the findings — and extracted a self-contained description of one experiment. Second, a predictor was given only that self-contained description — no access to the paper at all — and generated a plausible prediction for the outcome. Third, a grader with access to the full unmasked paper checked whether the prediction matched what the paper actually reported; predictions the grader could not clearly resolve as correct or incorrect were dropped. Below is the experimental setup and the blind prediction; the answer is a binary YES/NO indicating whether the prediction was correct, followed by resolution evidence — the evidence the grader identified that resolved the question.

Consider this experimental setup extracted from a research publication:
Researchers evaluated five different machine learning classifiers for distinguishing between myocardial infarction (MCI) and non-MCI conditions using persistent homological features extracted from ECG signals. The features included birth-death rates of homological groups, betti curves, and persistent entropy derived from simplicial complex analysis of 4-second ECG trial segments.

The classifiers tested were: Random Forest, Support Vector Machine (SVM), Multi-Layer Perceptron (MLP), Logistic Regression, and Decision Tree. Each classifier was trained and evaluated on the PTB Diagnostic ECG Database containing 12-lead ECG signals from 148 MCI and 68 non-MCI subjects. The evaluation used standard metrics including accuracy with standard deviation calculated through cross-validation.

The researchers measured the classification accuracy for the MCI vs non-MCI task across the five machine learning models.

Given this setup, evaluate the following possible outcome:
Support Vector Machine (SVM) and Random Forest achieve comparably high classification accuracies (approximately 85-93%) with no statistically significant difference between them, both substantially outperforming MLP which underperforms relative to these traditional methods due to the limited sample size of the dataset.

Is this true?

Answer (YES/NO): NO